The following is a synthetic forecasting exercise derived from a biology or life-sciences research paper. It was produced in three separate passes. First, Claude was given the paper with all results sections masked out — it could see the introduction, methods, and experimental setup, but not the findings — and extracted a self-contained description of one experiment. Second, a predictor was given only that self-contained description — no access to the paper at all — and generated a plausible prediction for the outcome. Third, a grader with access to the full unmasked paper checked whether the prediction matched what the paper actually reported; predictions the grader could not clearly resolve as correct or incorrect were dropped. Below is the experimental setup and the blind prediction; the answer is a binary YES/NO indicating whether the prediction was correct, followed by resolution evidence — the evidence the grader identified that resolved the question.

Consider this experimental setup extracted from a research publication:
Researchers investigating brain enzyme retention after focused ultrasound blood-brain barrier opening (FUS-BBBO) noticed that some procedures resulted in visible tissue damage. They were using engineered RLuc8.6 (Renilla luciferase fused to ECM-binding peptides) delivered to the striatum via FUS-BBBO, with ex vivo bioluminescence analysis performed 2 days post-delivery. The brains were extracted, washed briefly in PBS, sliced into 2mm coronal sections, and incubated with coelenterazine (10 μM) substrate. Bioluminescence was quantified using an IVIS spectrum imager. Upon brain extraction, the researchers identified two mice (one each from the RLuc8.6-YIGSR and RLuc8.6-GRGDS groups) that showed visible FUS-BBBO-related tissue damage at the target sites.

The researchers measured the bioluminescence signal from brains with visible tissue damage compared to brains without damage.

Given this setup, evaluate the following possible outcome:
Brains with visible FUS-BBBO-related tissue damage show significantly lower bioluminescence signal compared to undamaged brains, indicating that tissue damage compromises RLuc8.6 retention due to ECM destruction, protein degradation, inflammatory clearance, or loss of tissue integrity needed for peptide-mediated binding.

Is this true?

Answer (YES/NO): NO